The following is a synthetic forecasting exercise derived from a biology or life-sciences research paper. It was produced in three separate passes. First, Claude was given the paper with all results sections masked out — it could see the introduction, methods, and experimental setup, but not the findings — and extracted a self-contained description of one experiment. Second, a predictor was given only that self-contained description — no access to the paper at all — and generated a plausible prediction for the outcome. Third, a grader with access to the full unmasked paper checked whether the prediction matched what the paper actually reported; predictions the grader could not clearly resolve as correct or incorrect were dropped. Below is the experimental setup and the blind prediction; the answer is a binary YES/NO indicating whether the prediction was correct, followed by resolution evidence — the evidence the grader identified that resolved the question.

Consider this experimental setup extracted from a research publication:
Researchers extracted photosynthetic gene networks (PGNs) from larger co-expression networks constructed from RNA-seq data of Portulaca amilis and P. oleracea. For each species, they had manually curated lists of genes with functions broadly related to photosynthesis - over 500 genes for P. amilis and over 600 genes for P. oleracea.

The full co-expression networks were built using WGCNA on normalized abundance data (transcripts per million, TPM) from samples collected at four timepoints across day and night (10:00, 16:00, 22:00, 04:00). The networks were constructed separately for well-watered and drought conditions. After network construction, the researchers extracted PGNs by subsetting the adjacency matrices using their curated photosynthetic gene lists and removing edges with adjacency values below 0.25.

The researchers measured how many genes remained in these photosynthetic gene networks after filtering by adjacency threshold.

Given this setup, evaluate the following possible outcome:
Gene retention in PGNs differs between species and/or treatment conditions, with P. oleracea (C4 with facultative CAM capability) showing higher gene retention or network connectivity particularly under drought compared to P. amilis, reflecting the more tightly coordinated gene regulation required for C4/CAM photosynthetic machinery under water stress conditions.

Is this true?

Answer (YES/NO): YES